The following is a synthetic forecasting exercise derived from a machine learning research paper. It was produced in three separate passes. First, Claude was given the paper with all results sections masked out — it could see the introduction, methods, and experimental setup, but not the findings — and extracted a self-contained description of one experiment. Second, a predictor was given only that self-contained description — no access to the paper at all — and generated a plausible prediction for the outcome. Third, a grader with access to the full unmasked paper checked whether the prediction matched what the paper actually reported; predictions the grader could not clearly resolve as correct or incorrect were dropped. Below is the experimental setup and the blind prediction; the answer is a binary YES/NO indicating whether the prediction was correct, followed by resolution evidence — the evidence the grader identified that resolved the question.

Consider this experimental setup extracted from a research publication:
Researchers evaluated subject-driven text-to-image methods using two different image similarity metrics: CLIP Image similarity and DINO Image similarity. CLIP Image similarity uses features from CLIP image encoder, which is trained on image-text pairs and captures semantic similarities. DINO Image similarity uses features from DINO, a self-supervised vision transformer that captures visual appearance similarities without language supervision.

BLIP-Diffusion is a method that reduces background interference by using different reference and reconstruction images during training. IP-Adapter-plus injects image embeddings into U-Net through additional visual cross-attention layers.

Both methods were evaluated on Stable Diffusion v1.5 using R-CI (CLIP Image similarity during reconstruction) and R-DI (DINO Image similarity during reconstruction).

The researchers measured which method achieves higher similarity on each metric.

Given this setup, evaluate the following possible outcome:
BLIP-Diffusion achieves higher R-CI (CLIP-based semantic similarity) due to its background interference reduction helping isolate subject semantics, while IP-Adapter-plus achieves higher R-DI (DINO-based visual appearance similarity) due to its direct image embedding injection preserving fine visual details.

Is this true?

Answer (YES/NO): NO